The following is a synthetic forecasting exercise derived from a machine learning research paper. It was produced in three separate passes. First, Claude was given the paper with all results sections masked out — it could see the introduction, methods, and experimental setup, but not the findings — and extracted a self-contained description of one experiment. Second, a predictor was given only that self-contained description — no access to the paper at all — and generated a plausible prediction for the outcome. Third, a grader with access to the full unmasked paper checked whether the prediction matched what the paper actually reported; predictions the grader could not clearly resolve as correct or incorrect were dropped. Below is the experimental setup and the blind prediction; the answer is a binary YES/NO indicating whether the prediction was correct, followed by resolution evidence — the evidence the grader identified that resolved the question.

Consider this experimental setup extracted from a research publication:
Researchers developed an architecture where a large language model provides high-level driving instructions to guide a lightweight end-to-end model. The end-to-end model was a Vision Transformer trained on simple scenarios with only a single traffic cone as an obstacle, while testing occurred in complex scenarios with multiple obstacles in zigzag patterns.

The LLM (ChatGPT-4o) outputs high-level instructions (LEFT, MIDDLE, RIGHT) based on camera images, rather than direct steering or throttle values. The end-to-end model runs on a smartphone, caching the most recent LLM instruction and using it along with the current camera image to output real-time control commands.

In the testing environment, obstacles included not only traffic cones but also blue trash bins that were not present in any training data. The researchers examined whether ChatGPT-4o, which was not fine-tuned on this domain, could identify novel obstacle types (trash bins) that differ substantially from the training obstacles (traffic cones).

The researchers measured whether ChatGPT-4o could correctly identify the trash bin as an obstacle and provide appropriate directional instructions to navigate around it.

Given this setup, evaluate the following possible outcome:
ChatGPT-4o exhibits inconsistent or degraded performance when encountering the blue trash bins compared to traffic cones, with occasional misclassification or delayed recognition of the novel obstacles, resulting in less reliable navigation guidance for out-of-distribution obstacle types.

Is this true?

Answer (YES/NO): NO